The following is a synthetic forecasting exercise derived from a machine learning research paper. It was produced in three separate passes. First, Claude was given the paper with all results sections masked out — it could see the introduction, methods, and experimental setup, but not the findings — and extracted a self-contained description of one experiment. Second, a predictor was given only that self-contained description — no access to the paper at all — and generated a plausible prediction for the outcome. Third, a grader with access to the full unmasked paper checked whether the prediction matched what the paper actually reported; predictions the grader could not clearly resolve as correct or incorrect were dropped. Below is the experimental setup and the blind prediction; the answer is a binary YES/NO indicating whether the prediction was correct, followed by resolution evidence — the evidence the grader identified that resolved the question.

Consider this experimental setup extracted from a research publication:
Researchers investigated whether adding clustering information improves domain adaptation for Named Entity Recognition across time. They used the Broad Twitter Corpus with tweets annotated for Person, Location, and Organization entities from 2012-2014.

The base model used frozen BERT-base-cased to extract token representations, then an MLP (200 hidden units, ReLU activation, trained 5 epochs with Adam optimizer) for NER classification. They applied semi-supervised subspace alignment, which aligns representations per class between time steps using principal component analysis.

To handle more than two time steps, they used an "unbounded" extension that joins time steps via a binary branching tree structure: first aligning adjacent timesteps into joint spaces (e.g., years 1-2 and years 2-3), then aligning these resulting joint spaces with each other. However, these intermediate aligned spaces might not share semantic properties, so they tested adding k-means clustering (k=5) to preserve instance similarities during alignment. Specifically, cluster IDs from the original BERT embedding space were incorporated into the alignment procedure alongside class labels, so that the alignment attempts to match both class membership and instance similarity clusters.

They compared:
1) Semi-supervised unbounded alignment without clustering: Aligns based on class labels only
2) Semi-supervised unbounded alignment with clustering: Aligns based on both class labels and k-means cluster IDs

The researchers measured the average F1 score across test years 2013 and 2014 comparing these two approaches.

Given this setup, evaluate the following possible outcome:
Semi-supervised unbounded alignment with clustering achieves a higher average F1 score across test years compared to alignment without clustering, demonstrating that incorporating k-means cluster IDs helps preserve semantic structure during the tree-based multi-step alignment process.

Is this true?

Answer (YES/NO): YES